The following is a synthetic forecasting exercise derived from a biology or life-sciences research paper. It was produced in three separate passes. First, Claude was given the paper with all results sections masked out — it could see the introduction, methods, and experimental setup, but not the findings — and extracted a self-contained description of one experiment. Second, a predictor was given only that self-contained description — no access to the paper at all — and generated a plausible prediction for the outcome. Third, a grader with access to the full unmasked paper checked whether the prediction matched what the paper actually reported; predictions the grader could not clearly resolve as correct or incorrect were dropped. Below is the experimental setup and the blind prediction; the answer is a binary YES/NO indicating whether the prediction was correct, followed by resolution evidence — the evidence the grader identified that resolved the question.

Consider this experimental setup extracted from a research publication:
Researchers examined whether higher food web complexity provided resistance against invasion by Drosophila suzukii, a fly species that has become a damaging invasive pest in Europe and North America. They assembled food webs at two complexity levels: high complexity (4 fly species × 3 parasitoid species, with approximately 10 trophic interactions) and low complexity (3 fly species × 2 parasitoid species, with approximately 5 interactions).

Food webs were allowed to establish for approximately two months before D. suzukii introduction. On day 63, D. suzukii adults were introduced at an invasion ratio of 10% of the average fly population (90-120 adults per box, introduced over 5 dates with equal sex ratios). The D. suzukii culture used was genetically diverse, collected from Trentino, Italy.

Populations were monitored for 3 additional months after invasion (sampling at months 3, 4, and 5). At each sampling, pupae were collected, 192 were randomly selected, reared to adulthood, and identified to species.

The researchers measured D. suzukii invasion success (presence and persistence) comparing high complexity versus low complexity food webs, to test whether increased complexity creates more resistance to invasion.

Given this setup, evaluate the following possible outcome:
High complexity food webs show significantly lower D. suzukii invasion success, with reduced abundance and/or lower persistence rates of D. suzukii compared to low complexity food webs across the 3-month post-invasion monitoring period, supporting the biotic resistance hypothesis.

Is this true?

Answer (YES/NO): NO